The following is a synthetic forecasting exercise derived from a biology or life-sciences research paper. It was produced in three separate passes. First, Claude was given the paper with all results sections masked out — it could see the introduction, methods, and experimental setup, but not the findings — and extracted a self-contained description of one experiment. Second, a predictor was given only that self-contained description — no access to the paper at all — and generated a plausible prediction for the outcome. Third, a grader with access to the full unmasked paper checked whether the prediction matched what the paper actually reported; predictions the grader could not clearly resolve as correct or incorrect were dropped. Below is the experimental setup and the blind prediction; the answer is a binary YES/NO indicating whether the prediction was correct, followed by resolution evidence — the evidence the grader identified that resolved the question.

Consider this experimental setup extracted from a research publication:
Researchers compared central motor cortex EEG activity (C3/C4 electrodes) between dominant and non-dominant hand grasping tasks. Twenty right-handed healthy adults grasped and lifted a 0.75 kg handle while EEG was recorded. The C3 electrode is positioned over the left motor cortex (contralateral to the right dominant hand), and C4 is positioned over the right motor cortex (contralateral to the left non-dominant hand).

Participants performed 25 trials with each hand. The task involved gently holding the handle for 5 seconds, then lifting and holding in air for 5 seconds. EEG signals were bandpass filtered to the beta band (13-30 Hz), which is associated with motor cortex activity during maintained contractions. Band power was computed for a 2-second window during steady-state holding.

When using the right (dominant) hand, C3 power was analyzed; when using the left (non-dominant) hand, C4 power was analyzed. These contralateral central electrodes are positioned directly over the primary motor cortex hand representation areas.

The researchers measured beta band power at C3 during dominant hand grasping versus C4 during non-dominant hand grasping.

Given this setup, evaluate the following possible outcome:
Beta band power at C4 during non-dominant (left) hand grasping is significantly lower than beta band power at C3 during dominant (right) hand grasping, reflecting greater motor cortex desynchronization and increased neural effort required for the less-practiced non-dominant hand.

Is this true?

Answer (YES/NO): NO